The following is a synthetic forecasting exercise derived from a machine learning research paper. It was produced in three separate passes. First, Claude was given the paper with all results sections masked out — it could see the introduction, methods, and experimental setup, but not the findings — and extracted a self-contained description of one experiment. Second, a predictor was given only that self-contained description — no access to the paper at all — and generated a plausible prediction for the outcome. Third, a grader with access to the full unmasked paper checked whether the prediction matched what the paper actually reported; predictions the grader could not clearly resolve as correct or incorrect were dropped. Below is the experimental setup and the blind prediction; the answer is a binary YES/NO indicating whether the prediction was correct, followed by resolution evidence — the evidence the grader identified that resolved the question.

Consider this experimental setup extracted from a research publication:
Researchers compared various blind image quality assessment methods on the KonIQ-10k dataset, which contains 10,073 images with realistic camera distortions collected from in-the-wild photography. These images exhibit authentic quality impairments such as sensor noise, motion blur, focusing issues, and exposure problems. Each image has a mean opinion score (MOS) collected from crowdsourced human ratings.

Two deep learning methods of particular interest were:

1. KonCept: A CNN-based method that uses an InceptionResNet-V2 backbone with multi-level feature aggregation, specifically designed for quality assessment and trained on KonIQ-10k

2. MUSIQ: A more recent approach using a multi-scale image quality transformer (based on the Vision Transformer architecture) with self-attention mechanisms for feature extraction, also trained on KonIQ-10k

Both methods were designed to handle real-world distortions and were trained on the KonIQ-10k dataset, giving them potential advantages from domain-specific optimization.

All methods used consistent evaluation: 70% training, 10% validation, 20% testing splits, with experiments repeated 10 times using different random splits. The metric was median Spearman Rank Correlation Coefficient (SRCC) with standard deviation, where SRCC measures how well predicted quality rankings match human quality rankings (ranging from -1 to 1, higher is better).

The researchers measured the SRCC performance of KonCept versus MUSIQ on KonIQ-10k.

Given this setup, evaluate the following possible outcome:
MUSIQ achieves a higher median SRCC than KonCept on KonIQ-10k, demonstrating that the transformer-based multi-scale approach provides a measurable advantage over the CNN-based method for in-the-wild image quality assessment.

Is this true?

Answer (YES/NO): NO